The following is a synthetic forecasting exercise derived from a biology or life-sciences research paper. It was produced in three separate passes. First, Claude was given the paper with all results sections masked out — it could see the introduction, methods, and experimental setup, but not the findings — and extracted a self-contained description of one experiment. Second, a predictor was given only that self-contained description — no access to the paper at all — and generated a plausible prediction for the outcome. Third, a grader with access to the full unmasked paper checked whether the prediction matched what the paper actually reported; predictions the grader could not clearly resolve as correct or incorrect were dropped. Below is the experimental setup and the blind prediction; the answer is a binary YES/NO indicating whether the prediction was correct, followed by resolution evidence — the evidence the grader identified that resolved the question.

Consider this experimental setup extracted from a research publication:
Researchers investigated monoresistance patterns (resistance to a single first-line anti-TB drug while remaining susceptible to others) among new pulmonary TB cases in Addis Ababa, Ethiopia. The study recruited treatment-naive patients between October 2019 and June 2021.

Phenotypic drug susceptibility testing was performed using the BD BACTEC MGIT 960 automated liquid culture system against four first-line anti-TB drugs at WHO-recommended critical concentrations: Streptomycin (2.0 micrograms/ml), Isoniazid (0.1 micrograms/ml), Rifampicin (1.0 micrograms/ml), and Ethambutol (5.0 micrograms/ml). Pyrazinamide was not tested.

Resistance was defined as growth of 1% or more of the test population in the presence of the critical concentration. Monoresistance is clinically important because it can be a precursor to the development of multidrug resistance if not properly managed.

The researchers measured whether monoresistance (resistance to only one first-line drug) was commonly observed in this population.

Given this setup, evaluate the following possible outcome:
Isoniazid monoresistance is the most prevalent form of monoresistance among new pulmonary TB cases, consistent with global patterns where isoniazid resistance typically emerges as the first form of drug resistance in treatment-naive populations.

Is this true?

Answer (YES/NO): YES